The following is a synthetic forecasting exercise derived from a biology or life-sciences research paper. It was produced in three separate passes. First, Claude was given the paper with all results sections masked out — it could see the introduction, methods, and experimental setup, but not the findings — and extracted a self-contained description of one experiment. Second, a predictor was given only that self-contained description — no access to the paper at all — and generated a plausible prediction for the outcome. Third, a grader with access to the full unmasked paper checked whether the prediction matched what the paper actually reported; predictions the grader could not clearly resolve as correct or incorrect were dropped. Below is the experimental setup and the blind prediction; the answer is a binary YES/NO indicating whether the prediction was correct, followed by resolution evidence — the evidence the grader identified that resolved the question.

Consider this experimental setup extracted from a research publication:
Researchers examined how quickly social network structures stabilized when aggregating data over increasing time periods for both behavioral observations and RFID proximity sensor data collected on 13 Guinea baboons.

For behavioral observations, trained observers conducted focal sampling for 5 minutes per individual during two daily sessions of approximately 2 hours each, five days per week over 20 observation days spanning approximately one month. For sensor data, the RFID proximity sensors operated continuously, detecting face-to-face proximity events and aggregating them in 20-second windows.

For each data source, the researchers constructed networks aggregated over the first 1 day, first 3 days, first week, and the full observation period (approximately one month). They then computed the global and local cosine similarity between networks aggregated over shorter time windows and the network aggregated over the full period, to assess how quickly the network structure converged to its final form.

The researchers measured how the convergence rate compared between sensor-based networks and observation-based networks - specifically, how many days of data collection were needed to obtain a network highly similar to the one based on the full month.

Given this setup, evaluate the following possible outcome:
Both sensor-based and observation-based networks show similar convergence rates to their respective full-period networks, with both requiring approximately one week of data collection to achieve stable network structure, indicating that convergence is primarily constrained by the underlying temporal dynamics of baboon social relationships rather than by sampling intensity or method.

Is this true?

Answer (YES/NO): NO